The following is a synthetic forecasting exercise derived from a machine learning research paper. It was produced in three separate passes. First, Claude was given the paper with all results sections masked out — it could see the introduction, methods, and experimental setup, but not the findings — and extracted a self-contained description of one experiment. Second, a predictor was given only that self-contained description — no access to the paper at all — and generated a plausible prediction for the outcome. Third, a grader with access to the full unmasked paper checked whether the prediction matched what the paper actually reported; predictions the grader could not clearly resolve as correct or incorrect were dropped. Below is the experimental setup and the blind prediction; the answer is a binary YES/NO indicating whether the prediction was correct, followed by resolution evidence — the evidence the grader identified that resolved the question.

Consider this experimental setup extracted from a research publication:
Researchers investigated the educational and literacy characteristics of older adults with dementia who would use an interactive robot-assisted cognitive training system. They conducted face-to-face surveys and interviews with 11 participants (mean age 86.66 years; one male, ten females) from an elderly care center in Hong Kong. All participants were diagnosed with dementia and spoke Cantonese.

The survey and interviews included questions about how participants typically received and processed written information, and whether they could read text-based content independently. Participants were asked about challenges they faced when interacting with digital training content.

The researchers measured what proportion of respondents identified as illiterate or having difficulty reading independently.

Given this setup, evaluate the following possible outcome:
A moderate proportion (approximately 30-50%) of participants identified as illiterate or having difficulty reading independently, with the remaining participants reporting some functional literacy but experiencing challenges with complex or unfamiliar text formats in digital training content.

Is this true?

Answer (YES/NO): NO